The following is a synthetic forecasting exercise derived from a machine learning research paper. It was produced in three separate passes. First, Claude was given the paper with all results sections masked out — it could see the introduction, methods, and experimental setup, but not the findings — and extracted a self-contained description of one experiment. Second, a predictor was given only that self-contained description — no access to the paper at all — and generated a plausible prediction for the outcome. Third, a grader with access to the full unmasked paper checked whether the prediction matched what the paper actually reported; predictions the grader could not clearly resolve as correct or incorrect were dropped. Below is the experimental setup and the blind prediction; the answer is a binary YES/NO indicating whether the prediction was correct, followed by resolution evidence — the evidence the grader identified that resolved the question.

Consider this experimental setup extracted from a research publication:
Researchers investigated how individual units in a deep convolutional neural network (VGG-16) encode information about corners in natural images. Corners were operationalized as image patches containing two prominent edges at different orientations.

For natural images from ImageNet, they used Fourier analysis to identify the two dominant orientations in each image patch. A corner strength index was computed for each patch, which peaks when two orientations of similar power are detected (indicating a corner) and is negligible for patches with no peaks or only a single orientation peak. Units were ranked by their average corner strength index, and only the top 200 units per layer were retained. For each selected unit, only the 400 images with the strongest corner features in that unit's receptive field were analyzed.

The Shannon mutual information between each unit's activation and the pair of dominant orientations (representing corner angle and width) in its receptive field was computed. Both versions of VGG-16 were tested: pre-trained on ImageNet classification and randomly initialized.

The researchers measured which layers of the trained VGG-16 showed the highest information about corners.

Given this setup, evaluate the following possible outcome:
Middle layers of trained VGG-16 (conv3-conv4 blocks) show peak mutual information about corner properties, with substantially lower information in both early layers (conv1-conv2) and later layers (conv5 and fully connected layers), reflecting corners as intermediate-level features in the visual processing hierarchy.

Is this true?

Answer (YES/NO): NO